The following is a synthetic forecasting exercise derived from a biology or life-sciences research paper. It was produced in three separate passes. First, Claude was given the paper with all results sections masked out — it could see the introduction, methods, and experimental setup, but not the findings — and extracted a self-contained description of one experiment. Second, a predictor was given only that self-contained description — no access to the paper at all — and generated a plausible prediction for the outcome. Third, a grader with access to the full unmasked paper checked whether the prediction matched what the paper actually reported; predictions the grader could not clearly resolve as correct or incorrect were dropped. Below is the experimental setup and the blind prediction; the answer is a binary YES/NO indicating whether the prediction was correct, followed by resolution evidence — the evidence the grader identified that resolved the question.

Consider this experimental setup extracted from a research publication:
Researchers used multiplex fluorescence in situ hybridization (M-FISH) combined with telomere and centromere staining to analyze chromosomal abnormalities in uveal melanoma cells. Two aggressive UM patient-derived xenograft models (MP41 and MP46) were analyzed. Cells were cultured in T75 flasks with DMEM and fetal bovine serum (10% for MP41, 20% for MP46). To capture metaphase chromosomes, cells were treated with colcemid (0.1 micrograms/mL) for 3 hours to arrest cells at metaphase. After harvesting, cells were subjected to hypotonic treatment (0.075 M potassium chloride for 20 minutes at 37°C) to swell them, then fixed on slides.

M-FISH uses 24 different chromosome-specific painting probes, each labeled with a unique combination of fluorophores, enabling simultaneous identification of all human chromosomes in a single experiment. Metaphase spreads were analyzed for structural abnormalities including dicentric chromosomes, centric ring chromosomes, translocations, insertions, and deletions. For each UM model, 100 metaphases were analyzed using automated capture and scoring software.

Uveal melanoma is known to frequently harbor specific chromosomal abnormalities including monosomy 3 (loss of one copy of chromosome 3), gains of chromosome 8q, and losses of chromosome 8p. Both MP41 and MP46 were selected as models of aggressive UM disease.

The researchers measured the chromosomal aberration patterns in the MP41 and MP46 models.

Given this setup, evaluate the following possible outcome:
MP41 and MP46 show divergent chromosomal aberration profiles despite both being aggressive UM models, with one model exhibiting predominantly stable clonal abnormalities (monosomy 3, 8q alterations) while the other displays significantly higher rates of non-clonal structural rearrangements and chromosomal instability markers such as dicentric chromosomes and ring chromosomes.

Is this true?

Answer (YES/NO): NO